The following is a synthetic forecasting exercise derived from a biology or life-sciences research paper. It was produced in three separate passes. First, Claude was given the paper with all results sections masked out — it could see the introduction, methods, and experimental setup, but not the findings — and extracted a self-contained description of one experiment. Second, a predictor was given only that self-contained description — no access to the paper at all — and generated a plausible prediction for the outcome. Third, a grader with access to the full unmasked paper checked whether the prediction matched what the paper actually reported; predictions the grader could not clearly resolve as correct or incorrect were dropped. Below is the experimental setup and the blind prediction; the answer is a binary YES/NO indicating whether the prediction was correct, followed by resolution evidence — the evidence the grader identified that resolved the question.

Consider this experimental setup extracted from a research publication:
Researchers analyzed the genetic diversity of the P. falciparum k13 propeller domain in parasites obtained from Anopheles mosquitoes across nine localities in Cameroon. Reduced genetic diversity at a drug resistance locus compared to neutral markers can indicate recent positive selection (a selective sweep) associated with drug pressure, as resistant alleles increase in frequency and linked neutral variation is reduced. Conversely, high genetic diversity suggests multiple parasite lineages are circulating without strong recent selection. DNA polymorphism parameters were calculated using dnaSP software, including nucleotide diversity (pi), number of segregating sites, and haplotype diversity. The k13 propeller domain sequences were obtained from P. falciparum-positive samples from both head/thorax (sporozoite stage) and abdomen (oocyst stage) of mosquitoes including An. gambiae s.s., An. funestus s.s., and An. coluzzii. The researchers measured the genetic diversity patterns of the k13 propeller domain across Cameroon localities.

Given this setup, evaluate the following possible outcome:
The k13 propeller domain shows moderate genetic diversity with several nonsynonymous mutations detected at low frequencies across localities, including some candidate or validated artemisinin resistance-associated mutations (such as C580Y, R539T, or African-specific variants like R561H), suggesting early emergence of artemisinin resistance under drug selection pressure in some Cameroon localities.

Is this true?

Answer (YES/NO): NO